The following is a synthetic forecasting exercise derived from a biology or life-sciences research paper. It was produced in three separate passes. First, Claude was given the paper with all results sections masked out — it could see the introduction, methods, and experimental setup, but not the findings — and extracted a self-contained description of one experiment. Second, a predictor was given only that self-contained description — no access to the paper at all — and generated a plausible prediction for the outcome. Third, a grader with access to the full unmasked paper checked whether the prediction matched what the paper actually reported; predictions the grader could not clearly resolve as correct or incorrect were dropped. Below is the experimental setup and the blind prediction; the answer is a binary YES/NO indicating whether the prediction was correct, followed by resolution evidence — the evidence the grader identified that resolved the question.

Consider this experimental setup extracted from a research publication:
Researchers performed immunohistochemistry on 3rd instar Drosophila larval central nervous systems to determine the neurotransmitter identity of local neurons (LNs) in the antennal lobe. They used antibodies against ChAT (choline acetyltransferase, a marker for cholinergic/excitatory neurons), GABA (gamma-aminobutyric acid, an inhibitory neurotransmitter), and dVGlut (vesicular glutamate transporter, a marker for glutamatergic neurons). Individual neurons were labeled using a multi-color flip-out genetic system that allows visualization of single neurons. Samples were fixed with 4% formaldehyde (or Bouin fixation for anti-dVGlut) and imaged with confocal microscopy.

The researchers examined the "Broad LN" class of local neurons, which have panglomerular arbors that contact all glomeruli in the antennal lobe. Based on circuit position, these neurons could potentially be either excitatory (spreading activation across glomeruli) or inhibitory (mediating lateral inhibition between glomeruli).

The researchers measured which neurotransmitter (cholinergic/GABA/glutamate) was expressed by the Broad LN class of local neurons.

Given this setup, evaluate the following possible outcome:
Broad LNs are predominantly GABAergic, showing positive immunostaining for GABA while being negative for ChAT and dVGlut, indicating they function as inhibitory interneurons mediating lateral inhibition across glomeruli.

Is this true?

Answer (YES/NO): YES